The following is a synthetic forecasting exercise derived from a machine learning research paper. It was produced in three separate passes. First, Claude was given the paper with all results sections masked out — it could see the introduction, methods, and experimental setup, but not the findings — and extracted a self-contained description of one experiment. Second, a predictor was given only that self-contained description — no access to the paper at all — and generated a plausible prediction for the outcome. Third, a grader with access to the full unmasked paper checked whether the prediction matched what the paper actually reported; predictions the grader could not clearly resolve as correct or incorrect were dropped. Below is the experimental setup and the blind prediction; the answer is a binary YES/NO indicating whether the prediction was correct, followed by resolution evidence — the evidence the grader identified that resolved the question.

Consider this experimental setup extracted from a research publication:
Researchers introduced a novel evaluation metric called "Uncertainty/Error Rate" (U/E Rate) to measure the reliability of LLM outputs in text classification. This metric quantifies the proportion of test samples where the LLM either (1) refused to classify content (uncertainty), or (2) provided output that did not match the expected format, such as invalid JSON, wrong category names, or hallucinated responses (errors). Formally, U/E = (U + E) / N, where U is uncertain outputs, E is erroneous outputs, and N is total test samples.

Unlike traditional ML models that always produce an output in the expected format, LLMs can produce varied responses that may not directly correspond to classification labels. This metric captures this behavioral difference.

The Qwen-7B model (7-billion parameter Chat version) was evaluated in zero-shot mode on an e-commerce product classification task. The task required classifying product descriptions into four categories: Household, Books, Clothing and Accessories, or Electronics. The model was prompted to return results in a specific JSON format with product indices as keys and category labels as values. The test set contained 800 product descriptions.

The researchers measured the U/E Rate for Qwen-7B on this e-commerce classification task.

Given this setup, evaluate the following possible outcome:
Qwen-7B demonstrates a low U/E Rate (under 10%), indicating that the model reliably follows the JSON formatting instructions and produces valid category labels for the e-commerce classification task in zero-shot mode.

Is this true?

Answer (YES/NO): NO